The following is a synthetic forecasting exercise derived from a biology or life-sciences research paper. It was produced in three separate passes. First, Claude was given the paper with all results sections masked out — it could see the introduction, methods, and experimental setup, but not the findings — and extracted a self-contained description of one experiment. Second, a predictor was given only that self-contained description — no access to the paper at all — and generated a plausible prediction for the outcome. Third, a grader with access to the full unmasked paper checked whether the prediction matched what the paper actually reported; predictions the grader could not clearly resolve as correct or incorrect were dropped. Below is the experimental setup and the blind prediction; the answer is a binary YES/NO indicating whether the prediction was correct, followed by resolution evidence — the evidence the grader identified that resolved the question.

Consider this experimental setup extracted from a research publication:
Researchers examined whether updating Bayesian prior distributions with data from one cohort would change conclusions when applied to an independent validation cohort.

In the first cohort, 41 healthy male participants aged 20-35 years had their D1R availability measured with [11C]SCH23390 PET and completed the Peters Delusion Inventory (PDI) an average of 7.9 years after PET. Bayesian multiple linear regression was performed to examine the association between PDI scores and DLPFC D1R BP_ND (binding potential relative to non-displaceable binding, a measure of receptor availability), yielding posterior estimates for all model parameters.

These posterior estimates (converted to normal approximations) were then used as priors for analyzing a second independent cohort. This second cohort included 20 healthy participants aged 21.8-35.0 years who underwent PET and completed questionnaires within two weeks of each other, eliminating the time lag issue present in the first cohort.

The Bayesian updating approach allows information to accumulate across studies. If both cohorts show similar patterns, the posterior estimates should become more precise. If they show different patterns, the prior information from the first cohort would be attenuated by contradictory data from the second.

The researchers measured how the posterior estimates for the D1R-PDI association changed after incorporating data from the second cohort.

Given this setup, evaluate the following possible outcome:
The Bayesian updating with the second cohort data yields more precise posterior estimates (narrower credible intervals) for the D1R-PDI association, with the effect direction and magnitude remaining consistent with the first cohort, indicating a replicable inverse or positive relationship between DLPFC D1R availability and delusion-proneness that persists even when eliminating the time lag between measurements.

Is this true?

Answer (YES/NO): NO